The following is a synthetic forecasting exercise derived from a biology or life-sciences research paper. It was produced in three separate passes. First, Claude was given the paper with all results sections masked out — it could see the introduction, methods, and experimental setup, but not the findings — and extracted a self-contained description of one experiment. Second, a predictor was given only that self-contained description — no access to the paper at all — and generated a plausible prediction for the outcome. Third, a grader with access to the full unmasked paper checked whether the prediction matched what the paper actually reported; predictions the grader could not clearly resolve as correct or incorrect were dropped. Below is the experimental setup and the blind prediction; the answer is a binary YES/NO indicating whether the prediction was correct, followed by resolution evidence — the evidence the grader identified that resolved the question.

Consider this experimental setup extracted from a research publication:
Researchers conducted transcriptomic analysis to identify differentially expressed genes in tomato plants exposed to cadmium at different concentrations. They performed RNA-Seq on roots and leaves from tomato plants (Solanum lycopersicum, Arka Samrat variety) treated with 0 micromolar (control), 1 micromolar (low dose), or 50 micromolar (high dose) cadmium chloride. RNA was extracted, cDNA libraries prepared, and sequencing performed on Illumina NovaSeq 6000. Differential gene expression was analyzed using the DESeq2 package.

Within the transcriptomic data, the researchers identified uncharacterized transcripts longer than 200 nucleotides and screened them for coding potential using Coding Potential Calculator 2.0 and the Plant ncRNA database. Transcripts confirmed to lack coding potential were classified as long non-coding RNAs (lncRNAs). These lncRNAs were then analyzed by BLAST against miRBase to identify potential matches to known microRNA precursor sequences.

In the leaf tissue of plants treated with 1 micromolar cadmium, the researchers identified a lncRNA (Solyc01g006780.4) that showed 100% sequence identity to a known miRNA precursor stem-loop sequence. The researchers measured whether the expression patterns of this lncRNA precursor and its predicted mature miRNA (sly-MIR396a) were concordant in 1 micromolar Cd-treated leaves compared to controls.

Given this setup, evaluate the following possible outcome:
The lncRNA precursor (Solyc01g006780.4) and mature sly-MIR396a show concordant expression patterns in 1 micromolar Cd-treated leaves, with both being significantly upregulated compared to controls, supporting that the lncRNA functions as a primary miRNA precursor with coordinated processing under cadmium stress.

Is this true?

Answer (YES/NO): YES